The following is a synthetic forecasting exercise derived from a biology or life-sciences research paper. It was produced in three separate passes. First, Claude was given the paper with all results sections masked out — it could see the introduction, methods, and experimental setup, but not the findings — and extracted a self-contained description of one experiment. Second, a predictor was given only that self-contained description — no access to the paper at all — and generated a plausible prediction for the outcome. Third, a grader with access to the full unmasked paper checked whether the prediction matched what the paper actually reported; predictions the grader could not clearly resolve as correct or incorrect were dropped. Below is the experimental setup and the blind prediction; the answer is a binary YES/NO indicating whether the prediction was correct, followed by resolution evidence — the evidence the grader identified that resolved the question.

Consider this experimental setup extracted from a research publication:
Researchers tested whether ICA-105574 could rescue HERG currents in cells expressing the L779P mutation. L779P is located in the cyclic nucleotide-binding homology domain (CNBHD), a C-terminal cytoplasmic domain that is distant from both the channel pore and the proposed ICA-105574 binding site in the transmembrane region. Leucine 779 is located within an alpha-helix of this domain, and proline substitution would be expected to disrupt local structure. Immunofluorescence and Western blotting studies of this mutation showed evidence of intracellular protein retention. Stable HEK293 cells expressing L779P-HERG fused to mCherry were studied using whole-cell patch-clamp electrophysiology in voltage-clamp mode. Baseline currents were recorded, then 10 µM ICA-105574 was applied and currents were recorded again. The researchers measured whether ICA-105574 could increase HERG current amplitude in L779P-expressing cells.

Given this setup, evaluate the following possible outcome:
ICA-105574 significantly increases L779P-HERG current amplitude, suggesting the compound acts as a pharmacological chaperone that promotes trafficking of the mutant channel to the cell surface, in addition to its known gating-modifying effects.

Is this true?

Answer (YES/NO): NO